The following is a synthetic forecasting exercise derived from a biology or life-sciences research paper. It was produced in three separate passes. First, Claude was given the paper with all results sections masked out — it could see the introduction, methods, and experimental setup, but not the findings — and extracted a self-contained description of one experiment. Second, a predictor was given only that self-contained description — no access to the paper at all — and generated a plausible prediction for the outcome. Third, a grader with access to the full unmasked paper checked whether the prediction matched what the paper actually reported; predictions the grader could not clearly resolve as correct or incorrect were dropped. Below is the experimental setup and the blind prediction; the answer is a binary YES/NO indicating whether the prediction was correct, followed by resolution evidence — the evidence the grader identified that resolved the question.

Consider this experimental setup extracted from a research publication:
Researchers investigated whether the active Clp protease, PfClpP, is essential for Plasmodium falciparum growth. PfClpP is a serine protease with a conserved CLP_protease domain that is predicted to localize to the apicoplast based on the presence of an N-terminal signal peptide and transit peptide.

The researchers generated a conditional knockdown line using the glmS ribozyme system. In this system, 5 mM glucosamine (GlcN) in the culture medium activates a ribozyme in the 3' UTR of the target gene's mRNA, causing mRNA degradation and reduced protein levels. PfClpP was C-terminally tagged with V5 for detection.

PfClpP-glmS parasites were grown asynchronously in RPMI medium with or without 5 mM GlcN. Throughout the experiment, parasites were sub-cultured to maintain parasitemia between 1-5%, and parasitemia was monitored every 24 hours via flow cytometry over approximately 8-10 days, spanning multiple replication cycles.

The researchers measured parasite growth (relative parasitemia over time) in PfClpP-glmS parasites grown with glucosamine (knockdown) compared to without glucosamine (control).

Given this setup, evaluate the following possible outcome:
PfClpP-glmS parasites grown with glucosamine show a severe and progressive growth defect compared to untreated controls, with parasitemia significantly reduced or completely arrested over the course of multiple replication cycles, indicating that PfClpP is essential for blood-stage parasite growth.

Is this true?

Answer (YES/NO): NO